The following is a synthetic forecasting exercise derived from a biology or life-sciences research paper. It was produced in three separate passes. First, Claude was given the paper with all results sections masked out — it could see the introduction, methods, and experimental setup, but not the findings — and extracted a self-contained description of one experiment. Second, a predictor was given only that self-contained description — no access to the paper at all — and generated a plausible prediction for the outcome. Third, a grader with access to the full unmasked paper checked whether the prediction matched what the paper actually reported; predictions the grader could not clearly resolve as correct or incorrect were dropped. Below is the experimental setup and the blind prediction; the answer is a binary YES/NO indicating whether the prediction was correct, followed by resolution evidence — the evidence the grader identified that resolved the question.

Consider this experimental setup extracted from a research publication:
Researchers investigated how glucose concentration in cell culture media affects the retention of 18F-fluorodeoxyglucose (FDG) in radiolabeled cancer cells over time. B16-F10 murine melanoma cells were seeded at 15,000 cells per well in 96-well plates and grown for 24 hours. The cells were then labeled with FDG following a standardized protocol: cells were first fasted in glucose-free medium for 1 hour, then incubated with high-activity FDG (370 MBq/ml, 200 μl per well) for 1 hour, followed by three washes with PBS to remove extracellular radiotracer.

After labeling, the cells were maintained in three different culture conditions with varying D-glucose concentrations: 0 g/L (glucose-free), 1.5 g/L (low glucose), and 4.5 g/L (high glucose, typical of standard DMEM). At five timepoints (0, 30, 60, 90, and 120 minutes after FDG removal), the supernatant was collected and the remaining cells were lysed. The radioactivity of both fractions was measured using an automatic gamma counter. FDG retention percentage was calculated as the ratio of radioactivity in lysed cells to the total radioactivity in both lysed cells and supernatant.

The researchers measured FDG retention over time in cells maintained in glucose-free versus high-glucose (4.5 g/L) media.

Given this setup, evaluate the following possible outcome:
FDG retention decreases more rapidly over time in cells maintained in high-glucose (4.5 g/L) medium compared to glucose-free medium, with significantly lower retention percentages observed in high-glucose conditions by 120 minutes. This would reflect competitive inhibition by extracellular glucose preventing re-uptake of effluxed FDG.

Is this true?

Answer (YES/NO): YES